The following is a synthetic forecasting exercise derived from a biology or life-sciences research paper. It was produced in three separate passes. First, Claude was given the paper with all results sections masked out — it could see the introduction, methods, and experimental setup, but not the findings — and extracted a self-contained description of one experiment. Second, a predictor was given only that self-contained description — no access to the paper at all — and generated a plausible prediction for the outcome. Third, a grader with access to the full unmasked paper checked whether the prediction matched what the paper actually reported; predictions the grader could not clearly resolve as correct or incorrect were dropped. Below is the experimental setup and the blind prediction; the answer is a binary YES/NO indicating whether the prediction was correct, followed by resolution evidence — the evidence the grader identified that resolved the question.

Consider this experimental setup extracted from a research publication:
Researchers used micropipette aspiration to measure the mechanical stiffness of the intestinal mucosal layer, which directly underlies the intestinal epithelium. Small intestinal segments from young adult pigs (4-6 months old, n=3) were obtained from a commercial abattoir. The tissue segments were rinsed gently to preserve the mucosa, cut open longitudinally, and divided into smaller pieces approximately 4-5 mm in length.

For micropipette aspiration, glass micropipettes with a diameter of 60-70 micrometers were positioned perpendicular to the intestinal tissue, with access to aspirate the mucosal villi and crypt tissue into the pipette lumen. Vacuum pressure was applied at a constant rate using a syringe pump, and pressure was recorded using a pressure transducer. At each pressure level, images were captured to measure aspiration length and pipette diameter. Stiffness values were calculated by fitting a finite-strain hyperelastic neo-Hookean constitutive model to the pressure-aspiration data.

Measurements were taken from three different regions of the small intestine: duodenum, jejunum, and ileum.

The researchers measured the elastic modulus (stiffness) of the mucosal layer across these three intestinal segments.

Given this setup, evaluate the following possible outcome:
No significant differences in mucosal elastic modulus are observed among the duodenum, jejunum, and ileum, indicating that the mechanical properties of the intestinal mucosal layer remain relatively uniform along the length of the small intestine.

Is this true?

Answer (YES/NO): YES